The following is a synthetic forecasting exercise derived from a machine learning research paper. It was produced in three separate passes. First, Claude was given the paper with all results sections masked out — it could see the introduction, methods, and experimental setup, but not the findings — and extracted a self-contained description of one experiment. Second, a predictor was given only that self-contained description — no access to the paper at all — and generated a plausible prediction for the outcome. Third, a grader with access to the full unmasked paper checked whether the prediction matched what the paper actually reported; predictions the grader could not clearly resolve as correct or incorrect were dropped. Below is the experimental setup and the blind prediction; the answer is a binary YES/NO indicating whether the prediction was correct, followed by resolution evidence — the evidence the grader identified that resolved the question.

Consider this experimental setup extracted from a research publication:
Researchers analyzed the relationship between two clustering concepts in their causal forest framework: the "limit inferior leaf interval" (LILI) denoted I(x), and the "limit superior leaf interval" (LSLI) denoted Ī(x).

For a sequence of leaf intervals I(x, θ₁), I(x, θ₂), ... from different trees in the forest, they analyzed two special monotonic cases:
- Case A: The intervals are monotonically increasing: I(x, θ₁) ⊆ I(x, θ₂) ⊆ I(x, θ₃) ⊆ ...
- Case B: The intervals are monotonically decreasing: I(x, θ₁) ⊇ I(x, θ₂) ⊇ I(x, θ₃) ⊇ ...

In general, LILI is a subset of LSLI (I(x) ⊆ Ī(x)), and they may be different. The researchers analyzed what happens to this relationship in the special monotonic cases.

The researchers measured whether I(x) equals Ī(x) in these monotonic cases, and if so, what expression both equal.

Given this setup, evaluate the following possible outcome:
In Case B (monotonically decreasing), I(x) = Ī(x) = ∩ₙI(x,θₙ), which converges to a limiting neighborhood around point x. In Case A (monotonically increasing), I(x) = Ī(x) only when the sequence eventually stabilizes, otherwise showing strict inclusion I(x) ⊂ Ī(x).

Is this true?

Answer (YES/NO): NO